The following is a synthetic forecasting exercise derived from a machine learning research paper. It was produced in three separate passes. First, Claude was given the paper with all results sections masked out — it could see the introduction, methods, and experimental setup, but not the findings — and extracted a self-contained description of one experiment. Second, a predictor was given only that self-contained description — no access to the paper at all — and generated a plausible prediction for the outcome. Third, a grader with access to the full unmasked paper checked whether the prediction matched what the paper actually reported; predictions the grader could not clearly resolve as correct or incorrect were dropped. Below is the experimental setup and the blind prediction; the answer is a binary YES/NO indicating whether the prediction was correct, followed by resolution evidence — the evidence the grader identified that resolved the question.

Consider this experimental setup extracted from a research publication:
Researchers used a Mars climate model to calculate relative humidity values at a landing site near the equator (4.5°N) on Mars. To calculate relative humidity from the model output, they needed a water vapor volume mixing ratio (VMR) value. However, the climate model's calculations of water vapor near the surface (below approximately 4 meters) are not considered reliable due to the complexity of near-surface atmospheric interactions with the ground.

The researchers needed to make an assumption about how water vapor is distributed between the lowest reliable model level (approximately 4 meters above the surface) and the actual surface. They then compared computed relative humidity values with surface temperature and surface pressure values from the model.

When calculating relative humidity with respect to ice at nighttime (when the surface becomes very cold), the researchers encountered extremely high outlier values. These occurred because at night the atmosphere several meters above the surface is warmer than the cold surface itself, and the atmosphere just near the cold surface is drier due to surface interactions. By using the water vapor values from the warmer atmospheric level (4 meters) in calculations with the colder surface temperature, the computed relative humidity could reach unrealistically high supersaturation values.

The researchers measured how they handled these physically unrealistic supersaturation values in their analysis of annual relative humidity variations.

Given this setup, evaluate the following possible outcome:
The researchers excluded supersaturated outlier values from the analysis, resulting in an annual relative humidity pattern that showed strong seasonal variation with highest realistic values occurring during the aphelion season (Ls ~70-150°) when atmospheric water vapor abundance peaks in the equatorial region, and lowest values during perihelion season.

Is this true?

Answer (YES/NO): NO